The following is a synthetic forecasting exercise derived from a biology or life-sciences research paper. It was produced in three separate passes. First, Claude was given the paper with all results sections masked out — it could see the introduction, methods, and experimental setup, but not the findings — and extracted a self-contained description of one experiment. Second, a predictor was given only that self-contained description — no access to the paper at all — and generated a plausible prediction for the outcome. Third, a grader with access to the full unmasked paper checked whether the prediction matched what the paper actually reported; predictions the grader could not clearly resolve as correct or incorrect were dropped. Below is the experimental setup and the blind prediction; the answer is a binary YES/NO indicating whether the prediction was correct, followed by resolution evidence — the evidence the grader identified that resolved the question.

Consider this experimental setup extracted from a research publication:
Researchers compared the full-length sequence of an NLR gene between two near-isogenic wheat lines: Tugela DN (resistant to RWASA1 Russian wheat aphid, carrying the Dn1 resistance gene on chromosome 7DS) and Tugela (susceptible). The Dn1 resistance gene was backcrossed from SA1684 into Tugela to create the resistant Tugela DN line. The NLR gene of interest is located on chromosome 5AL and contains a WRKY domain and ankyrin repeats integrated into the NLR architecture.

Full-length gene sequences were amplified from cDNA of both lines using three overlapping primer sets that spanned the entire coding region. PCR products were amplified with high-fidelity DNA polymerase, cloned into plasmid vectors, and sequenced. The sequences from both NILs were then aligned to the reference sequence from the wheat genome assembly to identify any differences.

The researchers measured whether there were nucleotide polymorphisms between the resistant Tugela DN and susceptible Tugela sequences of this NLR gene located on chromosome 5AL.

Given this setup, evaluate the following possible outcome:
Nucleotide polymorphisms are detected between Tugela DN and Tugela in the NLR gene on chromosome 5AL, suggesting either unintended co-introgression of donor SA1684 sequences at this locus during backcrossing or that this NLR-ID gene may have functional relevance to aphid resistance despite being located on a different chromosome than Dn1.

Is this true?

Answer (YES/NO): NO